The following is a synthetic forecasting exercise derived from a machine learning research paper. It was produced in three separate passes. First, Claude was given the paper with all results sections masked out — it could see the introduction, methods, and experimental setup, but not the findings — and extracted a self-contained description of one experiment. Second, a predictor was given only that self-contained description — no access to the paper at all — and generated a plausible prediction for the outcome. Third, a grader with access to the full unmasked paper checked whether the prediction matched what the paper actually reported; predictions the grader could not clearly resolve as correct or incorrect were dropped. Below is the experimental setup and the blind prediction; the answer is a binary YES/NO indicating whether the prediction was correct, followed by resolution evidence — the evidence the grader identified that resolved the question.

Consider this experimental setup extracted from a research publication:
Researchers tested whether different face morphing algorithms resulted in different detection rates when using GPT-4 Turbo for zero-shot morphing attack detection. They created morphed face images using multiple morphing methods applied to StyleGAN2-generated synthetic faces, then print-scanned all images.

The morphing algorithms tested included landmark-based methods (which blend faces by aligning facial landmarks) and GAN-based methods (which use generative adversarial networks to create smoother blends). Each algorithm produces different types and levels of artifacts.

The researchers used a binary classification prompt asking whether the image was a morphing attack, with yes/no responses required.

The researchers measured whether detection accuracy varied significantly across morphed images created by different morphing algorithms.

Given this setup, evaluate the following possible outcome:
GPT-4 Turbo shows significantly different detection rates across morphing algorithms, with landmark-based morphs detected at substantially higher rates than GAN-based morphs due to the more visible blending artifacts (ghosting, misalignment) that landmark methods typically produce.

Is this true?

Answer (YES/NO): NO